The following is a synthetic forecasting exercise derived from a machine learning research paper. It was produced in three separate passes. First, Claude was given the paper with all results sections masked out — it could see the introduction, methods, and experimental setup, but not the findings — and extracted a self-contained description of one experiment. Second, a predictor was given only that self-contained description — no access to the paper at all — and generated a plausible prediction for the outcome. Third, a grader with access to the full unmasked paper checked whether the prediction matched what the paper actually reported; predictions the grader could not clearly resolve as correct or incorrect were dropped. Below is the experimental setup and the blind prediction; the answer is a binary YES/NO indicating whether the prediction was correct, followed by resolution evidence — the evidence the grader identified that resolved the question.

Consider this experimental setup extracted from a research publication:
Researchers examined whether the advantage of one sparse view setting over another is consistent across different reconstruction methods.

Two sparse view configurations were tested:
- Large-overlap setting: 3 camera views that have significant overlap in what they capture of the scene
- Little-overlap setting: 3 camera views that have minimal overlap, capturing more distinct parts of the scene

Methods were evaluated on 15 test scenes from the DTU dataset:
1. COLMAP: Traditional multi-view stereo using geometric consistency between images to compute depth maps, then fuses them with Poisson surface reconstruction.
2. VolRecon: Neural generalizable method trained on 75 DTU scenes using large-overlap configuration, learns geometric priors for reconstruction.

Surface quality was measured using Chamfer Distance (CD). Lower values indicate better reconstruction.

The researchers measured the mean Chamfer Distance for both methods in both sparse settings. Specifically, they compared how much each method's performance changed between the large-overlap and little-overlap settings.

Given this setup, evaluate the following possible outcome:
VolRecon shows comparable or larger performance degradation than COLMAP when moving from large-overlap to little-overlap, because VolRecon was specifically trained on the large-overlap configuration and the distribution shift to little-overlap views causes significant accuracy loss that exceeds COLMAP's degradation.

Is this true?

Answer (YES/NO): YES